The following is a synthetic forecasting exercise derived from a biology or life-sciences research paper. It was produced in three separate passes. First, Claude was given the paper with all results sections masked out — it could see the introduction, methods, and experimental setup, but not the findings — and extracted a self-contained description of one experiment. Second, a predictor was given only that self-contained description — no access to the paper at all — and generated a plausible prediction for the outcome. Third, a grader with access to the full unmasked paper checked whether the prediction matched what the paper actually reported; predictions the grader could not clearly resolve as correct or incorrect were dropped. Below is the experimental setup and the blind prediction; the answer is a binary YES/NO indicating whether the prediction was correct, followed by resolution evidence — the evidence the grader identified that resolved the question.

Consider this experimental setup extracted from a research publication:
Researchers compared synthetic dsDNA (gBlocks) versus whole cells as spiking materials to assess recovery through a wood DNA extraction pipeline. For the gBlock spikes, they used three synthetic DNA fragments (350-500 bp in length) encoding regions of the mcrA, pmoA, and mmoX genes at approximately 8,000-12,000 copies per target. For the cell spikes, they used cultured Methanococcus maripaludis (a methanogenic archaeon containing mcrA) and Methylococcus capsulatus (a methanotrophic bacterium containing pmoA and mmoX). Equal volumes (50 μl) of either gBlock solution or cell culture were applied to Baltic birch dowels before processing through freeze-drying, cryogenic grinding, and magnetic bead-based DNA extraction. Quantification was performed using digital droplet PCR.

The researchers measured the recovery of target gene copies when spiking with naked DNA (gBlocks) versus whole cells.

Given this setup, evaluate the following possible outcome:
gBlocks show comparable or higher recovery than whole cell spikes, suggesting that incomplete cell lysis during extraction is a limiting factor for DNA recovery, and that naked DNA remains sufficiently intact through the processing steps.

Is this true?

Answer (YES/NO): YES